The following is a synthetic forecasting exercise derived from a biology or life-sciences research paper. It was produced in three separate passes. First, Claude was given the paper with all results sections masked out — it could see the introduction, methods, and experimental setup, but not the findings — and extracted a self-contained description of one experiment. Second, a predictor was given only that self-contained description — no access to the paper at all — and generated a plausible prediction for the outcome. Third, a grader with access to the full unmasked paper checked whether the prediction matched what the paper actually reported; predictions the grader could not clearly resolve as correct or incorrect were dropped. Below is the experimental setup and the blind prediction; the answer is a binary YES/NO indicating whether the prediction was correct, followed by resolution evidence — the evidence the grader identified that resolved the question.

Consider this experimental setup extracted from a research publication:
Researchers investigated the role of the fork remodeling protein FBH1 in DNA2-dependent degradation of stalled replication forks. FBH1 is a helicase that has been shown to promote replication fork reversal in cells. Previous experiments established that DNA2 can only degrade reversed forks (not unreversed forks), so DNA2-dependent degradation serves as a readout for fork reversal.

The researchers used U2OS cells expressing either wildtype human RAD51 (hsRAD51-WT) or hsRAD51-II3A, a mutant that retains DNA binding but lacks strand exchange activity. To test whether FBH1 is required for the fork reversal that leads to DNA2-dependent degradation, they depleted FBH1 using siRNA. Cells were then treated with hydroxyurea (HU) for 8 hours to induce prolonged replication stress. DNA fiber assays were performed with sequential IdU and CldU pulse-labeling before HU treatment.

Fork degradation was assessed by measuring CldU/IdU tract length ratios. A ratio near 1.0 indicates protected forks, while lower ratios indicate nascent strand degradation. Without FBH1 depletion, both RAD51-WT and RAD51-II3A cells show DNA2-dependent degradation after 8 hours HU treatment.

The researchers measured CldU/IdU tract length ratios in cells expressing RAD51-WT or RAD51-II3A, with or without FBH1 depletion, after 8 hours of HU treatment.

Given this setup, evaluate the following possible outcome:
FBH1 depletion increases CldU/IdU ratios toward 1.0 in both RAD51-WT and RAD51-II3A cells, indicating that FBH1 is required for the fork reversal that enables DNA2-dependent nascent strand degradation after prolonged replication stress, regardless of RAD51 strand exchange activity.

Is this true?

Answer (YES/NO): YES